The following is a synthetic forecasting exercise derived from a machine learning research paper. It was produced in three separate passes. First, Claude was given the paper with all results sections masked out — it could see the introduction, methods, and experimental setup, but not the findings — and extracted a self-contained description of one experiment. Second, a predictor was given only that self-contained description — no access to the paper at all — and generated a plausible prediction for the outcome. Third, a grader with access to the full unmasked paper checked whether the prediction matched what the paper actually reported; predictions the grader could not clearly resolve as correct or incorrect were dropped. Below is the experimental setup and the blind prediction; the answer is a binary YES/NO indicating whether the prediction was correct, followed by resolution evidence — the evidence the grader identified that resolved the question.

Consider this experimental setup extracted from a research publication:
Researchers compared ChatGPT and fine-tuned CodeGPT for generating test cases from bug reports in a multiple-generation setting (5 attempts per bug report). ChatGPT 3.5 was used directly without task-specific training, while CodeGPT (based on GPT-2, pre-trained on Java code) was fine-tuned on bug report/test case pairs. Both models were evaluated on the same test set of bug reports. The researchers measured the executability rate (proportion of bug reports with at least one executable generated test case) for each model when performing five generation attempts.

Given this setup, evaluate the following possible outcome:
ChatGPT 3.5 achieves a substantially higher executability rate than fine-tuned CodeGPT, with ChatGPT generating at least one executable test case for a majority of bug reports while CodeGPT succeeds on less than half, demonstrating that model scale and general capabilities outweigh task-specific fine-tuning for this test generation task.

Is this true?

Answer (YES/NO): NO